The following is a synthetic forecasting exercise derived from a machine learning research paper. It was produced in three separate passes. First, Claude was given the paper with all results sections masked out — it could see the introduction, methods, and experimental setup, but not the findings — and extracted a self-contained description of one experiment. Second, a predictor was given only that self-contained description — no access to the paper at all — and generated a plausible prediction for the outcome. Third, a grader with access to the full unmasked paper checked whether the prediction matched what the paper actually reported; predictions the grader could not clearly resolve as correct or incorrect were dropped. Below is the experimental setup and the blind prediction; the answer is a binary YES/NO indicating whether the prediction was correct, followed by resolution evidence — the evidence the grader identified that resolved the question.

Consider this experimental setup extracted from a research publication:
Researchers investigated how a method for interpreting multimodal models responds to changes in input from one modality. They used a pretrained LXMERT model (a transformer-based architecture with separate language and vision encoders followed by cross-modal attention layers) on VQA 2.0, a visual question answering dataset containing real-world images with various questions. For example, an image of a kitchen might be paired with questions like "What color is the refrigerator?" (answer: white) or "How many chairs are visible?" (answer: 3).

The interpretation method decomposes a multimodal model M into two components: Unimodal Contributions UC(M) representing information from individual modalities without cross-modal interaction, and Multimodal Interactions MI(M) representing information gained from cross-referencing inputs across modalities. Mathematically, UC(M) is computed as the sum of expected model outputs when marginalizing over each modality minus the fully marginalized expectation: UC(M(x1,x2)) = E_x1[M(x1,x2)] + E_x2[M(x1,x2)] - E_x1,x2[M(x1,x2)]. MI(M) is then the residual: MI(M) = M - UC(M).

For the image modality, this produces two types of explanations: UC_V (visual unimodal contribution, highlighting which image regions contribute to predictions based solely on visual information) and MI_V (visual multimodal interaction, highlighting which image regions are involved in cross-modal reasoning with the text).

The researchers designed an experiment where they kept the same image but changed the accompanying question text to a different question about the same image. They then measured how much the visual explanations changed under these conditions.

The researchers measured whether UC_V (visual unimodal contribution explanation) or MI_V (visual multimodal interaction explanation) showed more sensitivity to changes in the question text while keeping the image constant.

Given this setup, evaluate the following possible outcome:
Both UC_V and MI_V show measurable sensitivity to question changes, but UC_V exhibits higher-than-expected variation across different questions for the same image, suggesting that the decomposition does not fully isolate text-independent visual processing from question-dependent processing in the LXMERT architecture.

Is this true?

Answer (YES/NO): NO